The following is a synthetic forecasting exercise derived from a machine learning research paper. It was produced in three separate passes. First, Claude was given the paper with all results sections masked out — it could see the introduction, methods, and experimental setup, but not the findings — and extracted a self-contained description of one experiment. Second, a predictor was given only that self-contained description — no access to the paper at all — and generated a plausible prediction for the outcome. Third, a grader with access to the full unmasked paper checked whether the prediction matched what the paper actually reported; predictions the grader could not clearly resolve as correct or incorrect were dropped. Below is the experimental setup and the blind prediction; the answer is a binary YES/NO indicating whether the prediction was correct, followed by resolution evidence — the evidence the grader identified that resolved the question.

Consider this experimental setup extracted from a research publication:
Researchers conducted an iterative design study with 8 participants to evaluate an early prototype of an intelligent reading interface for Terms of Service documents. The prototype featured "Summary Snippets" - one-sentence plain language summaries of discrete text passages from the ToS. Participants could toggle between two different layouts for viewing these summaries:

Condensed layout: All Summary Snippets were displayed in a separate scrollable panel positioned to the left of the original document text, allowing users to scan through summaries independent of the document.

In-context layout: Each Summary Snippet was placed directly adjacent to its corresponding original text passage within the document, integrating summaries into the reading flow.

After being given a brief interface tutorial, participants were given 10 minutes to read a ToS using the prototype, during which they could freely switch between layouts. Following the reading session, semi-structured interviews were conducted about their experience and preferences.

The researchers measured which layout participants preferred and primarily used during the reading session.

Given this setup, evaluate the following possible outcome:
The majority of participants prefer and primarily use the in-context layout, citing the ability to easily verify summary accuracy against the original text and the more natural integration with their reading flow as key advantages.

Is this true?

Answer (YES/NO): NO